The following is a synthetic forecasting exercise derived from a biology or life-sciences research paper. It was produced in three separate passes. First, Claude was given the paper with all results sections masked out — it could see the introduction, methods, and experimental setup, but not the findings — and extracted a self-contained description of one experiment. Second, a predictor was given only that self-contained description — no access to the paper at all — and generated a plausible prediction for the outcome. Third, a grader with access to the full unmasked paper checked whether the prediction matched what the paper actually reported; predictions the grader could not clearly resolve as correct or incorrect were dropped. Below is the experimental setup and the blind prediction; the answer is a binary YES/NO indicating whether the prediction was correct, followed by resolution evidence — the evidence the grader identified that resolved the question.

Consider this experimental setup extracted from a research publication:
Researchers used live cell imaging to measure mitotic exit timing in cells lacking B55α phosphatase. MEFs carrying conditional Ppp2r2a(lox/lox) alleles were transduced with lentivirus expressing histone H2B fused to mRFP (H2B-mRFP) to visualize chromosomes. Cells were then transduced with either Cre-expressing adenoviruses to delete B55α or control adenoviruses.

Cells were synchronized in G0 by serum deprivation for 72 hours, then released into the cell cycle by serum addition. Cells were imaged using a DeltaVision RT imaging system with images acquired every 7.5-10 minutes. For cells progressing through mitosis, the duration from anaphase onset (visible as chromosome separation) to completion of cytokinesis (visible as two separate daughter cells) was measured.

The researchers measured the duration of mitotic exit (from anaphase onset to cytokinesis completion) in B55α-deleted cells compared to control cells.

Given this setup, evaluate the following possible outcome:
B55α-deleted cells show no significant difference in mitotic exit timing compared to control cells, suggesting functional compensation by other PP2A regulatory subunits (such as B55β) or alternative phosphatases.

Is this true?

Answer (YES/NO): YES